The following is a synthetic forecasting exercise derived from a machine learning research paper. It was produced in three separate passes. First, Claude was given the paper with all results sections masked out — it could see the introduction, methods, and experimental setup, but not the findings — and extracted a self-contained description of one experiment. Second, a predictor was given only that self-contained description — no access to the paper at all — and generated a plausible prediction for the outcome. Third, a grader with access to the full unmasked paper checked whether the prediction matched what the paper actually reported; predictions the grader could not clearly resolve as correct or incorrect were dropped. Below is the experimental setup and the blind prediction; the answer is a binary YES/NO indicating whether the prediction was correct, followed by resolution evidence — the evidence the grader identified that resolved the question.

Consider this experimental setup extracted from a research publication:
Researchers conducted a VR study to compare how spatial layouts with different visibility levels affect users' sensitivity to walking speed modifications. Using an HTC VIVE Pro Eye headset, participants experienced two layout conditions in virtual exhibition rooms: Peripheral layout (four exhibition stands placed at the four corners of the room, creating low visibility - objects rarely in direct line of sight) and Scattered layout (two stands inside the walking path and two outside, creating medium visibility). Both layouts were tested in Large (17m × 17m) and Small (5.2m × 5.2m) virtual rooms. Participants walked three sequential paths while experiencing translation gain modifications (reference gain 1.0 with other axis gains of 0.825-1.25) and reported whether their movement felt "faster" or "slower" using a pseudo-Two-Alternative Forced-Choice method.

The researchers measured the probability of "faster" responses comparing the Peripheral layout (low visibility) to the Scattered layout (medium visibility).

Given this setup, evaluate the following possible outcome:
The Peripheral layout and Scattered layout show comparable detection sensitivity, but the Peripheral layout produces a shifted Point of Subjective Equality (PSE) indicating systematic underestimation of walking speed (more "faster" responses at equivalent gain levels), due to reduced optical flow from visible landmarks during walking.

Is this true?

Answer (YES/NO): NO